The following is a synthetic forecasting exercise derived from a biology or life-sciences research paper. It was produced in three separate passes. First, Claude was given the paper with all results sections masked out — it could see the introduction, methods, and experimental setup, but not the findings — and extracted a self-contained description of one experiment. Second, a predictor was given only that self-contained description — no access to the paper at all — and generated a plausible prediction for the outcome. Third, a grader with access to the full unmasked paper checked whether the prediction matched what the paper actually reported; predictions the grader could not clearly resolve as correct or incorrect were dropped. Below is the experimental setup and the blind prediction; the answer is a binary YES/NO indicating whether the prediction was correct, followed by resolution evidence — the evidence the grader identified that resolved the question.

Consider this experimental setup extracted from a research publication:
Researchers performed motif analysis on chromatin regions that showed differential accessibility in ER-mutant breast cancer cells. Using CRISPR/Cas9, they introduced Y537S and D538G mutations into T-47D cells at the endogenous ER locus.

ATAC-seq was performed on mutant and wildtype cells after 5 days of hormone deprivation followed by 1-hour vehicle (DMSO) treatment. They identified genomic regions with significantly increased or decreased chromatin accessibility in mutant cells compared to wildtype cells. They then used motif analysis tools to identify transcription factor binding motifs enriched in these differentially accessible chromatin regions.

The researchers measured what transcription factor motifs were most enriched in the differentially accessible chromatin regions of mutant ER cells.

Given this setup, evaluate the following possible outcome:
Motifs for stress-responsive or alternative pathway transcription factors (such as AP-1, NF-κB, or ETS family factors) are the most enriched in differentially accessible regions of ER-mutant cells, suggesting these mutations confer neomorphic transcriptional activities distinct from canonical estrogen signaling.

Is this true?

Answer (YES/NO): NO